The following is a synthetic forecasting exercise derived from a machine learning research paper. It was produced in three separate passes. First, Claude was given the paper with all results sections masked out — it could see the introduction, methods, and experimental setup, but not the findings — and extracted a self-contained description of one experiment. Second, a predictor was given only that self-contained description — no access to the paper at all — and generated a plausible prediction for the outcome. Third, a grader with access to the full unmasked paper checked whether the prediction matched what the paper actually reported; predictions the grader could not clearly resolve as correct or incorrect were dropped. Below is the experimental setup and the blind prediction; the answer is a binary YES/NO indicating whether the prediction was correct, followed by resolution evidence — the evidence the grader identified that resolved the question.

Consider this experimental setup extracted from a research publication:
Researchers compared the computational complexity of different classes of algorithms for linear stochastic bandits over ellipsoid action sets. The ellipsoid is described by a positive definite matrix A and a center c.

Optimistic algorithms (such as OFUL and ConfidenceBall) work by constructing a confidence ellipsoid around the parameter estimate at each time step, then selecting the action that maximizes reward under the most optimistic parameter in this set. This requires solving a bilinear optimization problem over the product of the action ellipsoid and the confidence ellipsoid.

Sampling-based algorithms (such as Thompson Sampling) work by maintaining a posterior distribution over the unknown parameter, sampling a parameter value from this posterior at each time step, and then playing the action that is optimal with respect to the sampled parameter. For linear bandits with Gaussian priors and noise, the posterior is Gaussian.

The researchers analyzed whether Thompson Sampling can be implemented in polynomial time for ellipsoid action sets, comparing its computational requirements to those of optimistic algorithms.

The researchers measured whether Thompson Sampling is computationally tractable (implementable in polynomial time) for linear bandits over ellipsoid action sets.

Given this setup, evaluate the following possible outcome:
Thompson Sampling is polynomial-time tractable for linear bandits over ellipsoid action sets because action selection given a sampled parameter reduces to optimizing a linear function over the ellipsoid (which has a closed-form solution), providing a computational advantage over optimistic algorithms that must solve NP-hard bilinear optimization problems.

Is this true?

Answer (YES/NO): YES